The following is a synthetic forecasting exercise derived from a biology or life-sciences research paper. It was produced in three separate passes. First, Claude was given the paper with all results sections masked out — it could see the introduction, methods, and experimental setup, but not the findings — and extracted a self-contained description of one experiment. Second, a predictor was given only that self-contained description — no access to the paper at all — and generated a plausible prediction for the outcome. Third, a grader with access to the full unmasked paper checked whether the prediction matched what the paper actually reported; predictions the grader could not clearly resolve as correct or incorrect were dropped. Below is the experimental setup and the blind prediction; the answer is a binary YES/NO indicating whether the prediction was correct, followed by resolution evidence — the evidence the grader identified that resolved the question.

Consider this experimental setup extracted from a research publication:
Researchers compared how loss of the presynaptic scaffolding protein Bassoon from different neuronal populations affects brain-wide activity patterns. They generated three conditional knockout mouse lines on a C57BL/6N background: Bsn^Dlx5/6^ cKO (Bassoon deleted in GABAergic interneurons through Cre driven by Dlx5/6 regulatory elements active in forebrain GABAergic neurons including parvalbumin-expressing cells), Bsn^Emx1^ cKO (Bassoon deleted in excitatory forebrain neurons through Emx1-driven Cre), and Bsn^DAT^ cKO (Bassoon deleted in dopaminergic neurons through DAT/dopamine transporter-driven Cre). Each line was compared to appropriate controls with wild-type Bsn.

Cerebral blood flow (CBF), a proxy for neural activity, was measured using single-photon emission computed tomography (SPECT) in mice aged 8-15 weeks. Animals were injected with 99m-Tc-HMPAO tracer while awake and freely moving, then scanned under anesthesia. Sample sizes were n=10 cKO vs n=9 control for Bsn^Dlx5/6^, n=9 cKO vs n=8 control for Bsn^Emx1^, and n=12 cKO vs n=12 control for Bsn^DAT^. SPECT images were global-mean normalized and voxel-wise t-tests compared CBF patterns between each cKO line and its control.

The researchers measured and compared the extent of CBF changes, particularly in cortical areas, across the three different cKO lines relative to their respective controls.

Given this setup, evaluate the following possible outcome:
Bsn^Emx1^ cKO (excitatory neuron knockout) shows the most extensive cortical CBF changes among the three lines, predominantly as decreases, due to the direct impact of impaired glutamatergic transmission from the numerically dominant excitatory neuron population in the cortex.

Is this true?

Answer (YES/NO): NO